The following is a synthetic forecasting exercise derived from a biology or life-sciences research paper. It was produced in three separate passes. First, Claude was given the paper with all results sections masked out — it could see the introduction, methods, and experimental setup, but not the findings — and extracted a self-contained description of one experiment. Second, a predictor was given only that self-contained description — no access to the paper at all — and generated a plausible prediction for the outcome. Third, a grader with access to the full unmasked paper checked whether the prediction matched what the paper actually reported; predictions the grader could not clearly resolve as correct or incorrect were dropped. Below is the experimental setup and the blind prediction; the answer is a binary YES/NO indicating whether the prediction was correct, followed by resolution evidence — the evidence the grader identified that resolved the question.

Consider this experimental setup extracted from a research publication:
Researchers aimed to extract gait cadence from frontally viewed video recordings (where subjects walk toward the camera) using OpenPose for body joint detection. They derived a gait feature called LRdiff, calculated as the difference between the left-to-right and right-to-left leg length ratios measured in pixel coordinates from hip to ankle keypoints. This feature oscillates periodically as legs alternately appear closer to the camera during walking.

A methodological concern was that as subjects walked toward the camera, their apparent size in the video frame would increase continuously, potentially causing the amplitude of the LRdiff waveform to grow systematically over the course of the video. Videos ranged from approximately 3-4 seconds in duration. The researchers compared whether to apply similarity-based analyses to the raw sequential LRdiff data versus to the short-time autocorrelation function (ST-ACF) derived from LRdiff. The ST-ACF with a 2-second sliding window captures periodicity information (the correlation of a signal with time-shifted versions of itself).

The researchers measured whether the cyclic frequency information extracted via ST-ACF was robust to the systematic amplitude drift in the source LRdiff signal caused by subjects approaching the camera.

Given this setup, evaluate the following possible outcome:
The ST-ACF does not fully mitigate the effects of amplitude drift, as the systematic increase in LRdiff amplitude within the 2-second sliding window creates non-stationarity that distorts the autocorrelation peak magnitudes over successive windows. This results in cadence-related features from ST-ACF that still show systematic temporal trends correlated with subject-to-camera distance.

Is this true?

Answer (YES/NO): NO